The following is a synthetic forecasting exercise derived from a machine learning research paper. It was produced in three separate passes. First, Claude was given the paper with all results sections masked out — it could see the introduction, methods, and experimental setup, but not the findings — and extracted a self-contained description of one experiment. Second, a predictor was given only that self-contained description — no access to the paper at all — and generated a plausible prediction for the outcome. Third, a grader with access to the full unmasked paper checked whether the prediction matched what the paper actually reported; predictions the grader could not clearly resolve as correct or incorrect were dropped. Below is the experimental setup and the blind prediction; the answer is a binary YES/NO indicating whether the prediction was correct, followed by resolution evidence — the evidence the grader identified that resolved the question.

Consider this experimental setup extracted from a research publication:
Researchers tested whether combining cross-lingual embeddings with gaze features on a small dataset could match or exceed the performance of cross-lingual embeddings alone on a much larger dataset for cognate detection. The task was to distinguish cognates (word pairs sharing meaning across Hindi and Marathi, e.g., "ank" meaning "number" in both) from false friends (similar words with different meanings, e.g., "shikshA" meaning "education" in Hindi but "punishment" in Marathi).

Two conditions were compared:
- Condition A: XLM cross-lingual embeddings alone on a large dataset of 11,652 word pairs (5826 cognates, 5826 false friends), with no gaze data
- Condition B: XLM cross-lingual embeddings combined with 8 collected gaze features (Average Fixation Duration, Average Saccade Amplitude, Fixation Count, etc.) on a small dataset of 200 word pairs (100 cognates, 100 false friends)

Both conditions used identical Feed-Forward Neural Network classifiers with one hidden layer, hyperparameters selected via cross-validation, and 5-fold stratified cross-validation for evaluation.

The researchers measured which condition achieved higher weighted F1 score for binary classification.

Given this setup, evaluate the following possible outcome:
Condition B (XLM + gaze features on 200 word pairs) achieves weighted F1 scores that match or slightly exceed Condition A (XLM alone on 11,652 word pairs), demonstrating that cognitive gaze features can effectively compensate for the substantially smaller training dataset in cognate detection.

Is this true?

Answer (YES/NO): YES